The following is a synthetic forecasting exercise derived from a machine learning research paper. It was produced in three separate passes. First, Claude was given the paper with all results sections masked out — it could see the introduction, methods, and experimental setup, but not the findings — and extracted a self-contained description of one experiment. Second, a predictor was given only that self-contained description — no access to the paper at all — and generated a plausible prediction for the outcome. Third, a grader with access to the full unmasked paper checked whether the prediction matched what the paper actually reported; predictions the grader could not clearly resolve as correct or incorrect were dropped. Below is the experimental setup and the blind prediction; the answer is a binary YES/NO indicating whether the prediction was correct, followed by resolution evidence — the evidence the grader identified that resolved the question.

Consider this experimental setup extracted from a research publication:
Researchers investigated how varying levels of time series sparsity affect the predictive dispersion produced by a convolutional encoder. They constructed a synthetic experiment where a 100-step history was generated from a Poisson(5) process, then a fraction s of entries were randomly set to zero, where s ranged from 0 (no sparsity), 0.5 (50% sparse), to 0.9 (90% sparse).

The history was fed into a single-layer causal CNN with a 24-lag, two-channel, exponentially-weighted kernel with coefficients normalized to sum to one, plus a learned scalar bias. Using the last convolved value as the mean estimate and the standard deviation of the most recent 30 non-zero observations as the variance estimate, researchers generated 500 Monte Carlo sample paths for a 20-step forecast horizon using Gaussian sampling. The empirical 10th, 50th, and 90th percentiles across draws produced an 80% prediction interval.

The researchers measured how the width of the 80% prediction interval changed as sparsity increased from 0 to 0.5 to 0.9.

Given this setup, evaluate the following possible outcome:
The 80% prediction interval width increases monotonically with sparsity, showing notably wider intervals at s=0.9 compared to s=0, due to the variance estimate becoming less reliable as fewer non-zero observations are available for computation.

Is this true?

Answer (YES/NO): NO